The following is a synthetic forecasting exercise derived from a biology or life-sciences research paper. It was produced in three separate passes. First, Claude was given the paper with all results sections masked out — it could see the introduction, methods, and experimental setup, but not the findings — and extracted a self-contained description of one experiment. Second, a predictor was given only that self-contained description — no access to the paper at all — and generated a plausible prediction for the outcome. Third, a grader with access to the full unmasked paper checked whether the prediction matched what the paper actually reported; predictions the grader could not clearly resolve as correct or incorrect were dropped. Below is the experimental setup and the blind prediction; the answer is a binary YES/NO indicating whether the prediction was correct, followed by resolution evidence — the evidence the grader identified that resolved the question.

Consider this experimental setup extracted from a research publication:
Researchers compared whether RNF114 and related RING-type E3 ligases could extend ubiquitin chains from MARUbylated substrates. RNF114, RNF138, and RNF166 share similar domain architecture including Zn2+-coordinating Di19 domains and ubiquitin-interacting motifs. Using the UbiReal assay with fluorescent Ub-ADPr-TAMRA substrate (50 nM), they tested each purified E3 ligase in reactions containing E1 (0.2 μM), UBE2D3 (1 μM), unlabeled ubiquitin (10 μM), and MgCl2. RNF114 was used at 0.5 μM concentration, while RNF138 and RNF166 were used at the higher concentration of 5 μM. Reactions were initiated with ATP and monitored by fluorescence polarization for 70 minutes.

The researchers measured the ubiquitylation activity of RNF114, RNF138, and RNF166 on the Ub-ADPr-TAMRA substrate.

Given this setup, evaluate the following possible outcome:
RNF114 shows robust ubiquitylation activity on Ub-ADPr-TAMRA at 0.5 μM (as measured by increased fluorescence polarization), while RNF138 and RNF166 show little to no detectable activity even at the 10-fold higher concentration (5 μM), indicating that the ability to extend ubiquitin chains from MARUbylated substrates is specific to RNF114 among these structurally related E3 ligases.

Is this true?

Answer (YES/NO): NO